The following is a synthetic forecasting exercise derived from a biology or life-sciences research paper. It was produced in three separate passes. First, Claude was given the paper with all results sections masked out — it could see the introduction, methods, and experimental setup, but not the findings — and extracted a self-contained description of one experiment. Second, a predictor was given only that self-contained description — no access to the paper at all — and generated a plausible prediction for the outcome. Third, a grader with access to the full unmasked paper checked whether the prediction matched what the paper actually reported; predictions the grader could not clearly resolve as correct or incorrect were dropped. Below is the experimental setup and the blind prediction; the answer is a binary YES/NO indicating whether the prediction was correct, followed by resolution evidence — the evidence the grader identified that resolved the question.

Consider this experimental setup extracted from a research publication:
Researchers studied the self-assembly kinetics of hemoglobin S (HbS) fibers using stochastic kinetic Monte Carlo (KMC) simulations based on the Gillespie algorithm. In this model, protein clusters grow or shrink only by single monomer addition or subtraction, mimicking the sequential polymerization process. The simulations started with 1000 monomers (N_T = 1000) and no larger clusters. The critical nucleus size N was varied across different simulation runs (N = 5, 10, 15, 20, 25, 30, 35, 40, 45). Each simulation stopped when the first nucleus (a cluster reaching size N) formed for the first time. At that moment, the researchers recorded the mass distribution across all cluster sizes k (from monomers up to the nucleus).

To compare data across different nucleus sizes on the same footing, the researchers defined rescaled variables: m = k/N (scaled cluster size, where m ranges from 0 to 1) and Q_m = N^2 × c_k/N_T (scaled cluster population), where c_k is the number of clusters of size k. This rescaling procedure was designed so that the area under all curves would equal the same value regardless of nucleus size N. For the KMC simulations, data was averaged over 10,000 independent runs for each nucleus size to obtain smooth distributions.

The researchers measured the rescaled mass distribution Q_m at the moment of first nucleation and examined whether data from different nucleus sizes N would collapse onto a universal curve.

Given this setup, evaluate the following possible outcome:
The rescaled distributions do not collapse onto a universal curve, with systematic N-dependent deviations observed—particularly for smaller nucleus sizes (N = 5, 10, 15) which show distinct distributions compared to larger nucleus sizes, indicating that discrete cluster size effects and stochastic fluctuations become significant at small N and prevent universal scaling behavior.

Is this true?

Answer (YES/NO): NO